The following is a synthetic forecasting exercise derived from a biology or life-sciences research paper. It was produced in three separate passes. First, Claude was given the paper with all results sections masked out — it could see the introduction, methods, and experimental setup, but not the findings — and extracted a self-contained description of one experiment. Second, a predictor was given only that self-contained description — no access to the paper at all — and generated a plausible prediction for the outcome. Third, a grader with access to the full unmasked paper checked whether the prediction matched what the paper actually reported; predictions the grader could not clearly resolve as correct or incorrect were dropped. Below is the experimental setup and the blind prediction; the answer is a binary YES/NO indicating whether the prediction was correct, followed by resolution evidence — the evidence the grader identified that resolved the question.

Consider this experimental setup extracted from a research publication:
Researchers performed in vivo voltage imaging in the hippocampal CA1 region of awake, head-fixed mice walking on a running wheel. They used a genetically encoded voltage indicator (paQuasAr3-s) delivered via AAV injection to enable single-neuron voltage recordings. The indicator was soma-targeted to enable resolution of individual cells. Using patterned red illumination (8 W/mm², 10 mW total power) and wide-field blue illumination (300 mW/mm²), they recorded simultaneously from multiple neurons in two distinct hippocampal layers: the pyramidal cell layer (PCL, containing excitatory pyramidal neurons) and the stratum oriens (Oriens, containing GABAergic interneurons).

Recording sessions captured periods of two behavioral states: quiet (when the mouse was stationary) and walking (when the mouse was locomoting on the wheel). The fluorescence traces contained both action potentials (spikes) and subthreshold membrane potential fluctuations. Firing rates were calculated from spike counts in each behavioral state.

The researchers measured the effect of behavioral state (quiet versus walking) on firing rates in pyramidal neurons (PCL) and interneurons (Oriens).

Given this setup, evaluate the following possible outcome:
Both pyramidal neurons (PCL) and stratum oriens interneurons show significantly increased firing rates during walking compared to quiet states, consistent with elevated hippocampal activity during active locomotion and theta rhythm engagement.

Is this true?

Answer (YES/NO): NO